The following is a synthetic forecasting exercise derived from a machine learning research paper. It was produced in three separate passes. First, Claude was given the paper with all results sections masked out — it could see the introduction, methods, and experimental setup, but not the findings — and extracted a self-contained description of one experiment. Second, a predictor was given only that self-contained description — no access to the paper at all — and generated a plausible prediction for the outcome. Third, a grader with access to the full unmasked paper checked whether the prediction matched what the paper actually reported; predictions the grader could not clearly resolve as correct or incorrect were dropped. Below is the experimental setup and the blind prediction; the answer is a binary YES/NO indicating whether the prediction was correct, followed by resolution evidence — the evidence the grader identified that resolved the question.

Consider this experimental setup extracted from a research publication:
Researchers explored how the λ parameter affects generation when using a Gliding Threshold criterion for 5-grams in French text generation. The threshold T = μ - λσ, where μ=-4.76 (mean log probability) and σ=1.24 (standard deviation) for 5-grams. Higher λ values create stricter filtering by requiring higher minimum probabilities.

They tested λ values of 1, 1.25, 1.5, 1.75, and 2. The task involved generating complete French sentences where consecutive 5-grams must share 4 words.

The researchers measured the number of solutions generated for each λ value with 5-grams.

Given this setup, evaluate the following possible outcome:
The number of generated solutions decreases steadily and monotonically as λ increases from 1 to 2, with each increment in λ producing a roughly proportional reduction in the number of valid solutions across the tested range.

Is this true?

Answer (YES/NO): NO